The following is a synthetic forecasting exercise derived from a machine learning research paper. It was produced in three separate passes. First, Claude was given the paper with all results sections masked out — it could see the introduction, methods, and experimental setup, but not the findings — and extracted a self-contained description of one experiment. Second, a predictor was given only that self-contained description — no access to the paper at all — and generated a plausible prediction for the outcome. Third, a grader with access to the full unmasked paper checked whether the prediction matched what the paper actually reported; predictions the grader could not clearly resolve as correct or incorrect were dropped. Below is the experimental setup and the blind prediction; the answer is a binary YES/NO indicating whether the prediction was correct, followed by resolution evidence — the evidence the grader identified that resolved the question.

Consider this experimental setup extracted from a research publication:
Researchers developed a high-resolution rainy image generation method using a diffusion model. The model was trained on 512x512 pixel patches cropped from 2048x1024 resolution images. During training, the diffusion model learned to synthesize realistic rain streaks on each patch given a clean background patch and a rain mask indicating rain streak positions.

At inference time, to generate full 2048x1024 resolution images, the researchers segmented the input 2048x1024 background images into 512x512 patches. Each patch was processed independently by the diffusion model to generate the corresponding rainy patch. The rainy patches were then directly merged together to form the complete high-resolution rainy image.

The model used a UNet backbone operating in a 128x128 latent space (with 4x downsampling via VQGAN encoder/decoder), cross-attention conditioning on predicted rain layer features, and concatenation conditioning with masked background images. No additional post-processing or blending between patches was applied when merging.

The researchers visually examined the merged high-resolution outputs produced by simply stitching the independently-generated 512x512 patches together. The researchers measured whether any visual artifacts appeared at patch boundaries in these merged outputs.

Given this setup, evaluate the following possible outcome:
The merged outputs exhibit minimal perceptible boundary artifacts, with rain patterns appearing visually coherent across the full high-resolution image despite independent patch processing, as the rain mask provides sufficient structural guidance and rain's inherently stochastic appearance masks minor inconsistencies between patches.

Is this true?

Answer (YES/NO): NO